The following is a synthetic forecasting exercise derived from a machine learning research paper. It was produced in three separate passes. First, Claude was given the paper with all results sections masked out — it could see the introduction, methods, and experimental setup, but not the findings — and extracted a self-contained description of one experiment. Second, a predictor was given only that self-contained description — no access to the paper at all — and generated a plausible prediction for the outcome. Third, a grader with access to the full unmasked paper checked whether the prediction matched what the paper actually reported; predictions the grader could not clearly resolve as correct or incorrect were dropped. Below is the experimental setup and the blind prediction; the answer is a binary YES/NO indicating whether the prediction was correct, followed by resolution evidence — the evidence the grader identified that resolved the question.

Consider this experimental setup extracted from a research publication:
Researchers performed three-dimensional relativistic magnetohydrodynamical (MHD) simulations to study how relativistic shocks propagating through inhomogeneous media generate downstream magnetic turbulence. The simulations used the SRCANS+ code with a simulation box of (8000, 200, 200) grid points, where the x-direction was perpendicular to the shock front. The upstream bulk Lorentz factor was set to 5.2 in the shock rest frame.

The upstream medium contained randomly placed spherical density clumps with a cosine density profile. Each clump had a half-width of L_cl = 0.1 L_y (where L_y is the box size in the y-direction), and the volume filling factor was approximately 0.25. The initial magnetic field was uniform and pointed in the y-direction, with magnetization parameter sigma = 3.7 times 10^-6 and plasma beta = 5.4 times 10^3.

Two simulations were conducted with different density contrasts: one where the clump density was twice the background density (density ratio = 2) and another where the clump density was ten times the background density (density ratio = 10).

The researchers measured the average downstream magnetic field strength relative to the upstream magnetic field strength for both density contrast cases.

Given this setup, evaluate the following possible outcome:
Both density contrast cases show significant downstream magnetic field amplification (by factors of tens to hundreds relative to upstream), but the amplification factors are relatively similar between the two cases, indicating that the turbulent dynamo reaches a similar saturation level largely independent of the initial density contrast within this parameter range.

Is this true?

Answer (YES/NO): YES